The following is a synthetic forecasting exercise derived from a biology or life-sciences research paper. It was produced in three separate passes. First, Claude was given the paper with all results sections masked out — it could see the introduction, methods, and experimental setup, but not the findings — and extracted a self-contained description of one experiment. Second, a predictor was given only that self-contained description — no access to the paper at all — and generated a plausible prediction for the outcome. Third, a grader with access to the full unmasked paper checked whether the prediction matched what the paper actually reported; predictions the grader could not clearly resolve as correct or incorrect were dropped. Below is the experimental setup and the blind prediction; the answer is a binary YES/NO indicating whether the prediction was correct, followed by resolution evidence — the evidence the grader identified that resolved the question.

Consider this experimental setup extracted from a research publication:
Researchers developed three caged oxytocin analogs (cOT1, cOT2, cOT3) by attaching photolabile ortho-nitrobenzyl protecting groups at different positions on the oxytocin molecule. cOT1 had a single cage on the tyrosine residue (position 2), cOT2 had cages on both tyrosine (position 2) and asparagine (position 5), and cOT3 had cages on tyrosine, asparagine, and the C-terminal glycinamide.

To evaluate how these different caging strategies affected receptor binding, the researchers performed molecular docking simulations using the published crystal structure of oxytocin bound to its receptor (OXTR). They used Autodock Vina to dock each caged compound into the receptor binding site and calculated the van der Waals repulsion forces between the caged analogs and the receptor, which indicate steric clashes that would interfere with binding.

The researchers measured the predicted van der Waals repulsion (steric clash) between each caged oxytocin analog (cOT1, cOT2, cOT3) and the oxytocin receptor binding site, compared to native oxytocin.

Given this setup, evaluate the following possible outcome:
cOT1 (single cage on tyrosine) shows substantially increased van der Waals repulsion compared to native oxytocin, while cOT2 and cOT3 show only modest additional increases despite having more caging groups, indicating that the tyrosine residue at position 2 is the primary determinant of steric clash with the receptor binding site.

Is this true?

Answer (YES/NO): NO